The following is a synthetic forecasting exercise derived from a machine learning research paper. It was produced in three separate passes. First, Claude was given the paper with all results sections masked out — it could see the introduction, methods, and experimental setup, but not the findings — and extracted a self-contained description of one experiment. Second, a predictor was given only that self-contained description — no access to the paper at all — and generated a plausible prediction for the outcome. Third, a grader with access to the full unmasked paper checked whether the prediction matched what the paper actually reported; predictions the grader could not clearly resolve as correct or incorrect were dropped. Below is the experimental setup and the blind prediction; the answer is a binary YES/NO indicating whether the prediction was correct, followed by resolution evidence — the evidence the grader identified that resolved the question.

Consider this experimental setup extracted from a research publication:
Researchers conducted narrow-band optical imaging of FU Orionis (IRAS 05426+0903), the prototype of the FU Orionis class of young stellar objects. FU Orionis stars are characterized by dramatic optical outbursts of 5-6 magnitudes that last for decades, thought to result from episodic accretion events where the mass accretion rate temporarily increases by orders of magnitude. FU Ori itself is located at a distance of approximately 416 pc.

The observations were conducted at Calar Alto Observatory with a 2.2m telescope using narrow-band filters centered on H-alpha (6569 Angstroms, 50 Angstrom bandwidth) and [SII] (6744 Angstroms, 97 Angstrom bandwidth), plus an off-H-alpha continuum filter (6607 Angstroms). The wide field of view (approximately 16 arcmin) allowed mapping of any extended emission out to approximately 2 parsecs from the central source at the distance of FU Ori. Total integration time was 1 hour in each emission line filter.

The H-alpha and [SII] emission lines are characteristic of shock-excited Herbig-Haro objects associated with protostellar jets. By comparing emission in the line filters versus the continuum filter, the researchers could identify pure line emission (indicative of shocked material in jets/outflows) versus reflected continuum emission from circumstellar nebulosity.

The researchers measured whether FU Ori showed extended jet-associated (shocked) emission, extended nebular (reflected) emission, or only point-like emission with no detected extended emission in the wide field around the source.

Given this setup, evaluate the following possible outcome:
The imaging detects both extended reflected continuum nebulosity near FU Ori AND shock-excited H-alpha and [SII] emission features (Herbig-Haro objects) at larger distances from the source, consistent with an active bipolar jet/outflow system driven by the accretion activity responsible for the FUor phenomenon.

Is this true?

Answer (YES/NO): NO